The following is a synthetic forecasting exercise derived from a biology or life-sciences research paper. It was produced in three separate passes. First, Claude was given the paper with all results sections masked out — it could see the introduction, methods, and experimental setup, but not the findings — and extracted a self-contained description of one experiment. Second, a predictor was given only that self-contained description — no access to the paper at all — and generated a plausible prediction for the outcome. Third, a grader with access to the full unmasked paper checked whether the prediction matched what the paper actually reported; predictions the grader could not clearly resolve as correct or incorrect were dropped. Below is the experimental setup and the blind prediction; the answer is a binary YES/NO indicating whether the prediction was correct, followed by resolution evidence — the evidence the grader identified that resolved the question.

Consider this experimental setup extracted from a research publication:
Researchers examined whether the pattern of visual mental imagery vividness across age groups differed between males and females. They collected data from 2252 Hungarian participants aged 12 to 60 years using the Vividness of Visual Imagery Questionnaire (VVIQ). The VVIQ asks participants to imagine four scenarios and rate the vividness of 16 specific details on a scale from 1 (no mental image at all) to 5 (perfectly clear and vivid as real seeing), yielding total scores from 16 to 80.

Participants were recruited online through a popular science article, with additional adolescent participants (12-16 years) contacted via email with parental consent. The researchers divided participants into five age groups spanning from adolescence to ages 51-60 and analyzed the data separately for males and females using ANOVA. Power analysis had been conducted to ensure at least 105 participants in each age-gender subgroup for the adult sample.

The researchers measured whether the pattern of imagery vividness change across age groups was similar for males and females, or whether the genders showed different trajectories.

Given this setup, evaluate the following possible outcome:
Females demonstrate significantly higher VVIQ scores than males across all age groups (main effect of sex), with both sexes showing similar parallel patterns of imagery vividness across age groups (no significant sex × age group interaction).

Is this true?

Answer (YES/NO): NO